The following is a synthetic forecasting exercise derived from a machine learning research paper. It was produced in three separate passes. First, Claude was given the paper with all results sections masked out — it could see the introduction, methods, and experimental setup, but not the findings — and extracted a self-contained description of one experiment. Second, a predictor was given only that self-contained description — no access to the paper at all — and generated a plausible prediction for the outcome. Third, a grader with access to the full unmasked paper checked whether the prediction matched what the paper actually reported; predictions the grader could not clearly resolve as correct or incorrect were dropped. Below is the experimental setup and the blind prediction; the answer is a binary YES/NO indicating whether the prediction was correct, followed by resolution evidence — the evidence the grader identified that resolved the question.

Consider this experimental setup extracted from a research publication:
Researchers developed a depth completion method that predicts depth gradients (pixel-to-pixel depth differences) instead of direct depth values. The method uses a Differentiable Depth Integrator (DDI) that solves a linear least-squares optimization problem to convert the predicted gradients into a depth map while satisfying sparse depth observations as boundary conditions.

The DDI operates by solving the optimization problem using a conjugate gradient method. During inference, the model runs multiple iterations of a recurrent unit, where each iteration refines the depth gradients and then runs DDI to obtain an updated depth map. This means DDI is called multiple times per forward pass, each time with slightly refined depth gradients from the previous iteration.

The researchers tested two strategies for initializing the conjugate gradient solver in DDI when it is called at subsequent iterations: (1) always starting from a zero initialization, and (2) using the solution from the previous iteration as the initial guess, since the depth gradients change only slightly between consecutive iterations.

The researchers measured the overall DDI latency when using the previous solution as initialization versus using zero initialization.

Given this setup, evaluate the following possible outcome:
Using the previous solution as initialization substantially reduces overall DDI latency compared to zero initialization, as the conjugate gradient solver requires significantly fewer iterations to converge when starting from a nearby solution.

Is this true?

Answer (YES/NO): YES